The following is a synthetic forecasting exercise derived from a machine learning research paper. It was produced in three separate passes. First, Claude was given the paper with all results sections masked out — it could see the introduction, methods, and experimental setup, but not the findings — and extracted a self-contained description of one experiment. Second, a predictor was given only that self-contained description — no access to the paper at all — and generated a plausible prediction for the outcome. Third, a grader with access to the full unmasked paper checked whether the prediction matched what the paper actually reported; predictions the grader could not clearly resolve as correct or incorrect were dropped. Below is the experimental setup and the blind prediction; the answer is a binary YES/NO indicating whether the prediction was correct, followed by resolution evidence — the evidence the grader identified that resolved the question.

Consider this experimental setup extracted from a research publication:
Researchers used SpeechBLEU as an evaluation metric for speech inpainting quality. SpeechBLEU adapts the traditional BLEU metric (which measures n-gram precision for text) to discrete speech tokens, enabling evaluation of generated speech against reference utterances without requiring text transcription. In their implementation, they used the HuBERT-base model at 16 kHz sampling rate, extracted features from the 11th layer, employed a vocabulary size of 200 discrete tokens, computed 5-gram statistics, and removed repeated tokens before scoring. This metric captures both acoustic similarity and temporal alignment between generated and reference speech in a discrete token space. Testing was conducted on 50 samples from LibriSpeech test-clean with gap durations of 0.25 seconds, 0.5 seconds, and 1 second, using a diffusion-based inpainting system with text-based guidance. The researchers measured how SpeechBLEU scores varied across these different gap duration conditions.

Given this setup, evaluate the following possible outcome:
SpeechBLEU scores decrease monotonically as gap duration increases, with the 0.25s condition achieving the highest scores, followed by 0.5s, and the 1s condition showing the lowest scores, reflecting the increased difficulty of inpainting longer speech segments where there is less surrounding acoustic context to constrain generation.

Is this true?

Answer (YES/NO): YES